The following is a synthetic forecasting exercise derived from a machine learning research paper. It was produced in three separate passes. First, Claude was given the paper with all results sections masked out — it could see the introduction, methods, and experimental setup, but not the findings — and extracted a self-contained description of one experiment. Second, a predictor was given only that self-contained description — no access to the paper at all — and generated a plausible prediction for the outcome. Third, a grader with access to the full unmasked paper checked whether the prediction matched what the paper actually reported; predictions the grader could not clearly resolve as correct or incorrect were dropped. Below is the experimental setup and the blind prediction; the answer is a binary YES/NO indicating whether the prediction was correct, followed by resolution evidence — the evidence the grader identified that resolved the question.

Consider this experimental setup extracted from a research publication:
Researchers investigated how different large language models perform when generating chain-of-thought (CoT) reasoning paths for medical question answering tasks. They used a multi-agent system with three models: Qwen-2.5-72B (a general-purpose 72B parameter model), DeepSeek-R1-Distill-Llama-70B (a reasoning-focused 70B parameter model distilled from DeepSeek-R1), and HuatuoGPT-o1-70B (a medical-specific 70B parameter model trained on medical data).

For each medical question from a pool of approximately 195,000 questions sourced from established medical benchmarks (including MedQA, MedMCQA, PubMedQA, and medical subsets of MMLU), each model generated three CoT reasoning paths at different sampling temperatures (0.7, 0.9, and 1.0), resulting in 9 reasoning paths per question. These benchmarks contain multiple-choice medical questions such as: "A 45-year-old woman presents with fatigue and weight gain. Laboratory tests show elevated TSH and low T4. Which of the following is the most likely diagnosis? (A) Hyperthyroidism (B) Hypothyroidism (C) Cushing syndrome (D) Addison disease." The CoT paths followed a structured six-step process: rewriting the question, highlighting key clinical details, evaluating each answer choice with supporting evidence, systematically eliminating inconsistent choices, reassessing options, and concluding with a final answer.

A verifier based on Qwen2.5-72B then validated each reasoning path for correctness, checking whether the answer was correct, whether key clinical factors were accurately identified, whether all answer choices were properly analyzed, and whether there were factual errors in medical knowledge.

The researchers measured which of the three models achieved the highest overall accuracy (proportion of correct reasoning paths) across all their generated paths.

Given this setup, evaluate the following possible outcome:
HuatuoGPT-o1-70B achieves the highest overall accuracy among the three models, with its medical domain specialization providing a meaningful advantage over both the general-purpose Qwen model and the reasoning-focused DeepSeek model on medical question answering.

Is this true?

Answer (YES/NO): NO